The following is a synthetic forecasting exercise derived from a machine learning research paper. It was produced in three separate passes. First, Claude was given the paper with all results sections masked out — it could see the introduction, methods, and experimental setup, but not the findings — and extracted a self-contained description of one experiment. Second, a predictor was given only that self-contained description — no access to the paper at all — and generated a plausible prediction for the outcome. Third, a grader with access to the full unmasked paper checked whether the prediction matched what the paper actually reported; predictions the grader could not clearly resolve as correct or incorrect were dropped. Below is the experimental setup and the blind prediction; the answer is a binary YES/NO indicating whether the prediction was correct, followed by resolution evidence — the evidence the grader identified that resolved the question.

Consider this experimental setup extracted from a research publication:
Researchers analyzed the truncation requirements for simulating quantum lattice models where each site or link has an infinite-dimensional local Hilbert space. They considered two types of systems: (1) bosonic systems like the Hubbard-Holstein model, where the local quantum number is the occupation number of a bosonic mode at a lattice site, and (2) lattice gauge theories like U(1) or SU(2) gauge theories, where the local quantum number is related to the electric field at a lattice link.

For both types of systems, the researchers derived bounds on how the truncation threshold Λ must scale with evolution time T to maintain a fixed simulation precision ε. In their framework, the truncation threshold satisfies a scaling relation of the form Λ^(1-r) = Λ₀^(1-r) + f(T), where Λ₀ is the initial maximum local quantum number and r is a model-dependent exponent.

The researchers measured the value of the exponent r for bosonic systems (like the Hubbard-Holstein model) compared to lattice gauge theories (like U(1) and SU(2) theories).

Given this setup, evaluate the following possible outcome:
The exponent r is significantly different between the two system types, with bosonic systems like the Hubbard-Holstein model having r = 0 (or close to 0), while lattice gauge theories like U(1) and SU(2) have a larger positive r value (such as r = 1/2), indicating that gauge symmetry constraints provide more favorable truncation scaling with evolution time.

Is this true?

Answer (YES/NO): NO